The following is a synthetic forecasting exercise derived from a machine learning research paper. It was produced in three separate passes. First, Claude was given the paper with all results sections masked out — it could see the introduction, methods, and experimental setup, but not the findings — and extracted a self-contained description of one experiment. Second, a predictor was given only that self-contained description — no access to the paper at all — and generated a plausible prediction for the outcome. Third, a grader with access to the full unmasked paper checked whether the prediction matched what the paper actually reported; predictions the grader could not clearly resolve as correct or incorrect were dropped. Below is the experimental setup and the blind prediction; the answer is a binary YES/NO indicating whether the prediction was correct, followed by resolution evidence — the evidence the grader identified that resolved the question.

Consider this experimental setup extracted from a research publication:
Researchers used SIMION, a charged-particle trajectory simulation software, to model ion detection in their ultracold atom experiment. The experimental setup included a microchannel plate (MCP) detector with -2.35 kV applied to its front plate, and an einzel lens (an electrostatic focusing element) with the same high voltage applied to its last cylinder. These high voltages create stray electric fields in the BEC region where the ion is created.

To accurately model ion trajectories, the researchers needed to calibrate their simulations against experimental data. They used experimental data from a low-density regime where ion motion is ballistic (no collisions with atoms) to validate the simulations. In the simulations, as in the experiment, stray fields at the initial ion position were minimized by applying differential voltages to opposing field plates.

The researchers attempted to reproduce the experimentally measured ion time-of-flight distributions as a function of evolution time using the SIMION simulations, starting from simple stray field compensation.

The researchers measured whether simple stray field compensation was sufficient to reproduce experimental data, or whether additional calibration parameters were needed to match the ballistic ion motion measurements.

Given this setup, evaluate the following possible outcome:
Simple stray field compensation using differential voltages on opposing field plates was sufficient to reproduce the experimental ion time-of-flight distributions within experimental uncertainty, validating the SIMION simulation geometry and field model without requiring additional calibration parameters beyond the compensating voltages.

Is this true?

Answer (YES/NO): NO